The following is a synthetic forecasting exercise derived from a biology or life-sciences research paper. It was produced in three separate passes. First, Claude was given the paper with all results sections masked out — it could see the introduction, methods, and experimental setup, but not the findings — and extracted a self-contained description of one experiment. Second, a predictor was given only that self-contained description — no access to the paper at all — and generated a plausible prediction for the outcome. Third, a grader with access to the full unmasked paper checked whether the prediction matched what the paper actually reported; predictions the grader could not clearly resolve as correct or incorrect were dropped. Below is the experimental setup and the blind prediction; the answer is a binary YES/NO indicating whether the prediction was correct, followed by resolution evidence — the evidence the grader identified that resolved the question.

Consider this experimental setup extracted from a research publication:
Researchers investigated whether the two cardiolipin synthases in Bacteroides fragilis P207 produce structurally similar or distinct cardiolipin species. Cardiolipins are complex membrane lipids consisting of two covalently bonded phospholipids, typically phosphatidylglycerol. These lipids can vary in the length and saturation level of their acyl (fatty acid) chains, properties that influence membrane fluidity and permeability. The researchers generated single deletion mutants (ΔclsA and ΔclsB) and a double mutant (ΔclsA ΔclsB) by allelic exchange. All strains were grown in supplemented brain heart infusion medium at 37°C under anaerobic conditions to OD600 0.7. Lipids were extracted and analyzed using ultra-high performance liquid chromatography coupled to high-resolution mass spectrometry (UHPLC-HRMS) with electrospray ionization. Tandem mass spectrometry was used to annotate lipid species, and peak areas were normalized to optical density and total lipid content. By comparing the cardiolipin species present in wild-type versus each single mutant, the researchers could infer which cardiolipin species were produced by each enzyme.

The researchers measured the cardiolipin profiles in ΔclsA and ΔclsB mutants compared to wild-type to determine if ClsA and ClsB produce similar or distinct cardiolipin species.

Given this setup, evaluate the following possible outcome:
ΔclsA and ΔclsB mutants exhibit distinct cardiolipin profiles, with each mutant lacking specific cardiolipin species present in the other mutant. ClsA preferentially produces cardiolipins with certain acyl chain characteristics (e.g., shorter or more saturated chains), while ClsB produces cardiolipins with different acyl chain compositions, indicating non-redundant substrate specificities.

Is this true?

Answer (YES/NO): YES